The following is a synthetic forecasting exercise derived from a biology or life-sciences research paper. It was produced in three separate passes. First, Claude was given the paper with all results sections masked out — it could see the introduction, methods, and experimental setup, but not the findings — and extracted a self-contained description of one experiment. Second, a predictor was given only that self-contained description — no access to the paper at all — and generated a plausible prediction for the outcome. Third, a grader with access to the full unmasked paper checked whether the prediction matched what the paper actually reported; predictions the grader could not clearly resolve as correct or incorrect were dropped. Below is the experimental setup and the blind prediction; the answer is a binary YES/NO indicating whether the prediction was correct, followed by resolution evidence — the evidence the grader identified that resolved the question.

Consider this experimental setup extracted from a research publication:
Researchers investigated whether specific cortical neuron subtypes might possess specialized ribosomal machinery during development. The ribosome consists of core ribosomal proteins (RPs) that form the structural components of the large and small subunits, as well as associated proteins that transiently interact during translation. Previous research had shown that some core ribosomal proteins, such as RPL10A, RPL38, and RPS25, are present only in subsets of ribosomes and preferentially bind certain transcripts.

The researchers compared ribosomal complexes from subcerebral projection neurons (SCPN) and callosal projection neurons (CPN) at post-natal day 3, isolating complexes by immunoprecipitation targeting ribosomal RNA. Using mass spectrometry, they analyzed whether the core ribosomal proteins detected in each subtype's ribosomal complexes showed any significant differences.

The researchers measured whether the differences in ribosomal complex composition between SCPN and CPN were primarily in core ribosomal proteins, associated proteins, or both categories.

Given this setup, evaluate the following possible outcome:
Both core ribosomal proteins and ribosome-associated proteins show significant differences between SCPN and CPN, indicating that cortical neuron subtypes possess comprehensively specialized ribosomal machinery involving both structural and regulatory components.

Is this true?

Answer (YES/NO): NO